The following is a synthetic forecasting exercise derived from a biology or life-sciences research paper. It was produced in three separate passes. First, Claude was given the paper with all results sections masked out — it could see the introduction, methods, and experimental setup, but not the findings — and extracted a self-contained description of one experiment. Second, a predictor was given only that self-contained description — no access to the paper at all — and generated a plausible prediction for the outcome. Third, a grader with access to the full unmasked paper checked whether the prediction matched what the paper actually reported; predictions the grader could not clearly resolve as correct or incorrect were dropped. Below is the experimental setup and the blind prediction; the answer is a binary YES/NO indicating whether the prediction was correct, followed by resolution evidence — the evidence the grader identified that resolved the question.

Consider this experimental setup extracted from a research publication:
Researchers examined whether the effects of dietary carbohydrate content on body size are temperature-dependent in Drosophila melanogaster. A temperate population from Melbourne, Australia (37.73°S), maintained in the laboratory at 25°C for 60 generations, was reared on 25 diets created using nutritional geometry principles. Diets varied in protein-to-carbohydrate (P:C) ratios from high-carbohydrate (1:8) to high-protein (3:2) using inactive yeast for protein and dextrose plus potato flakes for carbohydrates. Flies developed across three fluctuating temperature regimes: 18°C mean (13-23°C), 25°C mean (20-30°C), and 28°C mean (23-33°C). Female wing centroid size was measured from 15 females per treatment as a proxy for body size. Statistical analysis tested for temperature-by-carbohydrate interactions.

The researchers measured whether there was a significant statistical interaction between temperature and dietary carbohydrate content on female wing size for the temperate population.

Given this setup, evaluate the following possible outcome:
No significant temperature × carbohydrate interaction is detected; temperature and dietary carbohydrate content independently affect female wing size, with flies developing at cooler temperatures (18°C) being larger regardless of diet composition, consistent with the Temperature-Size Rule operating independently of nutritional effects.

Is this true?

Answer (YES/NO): NO